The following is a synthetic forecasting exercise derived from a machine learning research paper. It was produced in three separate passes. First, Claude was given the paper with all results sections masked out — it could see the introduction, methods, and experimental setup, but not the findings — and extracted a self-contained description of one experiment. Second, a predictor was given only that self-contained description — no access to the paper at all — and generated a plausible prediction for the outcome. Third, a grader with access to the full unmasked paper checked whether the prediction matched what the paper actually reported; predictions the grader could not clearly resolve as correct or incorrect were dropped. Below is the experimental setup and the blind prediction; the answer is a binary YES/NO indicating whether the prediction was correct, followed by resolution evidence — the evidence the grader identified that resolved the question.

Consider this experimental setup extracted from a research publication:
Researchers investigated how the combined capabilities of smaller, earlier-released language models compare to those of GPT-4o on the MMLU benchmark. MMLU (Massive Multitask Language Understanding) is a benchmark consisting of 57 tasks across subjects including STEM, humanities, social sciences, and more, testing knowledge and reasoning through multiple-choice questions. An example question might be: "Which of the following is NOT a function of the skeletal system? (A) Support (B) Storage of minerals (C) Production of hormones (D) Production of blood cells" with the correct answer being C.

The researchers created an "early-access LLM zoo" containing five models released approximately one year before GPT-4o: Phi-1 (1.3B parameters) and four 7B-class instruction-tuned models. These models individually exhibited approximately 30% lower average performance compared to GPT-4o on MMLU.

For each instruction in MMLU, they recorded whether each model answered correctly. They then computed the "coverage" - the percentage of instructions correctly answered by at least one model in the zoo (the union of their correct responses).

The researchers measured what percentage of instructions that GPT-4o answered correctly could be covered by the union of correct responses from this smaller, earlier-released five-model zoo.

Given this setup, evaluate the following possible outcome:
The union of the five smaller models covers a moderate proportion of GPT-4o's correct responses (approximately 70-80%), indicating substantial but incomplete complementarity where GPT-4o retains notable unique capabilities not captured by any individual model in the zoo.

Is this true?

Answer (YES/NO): NO